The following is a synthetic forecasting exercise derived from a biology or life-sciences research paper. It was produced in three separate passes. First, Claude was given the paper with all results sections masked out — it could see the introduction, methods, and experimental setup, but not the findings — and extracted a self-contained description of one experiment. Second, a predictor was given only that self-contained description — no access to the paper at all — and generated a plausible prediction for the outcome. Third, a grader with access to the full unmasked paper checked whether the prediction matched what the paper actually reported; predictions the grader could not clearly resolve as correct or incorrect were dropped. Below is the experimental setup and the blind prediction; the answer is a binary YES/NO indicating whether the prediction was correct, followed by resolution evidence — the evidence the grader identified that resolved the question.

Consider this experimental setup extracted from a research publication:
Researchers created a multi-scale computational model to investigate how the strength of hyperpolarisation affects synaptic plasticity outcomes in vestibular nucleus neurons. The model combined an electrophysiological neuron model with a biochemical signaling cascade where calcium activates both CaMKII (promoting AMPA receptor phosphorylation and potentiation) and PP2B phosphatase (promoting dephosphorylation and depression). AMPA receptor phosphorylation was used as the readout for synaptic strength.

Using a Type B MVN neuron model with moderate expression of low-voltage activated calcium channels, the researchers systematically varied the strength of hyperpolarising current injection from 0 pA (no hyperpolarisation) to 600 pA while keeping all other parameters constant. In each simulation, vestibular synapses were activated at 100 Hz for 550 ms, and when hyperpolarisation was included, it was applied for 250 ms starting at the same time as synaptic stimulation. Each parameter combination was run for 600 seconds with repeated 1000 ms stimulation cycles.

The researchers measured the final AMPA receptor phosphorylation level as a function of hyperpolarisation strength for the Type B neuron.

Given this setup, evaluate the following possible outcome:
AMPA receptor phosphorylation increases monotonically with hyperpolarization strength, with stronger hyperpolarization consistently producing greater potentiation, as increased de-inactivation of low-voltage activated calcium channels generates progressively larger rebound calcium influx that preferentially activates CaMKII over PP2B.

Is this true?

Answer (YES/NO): NO